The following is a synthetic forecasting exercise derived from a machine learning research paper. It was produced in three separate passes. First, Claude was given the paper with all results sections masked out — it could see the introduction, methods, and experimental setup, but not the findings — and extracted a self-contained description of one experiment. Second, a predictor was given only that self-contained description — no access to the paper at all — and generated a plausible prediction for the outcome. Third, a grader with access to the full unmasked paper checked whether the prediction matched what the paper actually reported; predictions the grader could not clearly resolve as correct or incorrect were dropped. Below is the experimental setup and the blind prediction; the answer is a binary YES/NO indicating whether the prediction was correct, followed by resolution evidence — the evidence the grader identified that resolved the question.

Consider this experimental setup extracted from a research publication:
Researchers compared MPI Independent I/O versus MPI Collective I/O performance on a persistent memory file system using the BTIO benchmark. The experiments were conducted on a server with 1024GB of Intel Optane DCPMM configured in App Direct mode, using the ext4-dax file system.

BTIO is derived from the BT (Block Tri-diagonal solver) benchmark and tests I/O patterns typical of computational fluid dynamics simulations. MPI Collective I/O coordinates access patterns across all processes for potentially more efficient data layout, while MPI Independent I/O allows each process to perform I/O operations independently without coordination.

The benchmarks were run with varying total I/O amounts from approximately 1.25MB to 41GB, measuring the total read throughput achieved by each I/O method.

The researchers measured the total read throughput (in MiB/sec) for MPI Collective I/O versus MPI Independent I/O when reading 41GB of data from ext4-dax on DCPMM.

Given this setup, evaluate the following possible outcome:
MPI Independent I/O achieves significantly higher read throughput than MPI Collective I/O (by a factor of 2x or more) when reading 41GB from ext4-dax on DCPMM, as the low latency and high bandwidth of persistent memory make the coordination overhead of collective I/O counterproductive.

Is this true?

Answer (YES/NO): YES